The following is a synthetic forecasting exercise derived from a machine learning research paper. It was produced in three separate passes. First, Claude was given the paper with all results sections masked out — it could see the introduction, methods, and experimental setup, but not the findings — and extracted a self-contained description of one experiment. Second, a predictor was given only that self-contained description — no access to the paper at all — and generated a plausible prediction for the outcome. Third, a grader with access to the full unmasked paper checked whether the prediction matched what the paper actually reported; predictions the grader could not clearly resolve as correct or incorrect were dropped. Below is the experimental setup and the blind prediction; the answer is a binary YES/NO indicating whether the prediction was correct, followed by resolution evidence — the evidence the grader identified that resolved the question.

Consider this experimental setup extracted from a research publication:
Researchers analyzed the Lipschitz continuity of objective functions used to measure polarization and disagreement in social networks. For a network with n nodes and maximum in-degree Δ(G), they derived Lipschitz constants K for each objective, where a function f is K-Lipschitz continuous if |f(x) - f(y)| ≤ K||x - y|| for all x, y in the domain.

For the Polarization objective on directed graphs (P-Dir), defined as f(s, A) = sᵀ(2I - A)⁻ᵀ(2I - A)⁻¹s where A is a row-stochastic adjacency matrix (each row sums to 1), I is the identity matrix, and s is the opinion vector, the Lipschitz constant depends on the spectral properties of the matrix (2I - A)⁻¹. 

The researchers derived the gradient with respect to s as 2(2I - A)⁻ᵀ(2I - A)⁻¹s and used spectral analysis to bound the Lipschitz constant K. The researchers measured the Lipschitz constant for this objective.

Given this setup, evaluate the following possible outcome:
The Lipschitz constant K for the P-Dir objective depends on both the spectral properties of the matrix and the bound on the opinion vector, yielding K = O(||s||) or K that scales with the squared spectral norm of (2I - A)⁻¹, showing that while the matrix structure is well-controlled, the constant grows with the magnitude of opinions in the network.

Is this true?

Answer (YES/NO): NO